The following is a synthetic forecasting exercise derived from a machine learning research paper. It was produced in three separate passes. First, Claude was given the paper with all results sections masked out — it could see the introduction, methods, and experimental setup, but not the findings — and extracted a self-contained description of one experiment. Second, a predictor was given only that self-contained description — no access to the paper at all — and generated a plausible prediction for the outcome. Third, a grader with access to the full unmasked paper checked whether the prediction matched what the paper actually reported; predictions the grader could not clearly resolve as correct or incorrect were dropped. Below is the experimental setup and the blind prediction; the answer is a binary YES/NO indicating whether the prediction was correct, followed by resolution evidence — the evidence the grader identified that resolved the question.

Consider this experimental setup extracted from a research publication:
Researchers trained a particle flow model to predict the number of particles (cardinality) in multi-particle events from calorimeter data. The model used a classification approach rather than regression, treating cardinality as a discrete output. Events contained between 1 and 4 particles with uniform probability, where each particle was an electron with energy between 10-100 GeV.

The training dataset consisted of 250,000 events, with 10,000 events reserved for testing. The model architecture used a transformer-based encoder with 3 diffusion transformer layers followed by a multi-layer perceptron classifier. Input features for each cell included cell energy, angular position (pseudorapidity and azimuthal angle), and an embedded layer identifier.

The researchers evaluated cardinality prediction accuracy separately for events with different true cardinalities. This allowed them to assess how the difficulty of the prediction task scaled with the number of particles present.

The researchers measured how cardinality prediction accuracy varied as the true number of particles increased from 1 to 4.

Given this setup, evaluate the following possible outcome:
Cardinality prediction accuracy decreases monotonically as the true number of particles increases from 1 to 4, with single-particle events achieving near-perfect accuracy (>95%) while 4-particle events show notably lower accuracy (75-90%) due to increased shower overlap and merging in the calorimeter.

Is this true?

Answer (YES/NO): NO